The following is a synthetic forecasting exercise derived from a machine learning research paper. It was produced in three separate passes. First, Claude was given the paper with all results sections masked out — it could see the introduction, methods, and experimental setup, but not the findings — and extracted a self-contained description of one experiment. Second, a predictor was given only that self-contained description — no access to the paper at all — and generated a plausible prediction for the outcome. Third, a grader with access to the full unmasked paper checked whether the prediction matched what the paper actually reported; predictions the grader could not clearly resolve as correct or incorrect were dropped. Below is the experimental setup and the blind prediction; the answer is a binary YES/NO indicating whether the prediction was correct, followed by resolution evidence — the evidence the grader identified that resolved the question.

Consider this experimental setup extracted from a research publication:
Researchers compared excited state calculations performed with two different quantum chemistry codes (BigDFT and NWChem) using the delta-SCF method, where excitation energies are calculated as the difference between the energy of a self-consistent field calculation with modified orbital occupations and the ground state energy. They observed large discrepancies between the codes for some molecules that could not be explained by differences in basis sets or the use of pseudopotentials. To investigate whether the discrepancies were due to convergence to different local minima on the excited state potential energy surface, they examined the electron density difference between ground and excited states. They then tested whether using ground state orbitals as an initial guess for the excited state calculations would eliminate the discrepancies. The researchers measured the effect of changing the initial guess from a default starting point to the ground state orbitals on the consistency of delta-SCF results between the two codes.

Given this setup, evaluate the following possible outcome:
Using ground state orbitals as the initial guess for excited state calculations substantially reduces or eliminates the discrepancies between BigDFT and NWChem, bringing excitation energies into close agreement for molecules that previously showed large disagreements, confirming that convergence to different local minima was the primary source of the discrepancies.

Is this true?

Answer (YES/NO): YES